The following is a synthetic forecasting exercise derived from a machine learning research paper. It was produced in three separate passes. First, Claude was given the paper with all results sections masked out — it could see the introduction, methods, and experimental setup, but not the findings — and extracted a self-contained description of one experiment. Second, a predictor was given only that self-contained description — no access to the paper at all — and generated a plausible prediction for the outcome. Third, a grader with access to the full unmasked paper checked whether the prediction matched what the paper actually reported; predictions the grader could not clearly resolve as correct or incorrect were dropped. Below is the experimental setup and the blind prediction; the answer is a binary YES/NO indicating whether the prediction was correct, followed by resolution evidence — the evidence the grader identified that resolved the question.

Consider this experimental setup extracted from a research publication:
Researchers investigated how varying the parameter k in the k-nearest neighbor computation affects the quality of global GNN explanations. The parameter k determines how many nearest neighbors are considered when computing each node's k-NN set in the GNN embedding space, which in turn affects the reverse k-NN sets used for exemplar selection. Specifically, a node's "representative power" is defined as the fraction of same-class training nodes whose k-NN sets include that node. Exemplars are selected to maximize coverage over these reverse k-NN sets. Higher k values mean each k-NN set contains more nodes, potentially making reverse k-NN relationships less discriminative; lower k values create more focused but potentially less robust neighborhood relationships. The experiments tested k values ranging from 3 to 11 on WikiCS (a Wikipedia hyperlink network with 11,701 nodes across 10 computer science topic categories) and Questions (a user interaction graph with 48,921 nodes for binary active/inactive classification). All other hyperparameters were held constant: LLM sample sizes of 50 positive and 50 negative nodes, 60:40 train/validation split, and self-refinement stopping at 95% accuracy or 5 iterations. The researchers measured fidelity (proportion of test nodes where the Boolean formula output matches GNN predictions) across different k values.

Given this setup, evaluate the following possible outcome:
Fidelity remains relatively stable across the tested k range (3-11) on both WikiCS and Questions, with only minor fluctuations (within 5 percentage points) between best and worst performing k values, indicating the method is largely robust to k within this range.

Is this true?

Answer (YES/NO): NO